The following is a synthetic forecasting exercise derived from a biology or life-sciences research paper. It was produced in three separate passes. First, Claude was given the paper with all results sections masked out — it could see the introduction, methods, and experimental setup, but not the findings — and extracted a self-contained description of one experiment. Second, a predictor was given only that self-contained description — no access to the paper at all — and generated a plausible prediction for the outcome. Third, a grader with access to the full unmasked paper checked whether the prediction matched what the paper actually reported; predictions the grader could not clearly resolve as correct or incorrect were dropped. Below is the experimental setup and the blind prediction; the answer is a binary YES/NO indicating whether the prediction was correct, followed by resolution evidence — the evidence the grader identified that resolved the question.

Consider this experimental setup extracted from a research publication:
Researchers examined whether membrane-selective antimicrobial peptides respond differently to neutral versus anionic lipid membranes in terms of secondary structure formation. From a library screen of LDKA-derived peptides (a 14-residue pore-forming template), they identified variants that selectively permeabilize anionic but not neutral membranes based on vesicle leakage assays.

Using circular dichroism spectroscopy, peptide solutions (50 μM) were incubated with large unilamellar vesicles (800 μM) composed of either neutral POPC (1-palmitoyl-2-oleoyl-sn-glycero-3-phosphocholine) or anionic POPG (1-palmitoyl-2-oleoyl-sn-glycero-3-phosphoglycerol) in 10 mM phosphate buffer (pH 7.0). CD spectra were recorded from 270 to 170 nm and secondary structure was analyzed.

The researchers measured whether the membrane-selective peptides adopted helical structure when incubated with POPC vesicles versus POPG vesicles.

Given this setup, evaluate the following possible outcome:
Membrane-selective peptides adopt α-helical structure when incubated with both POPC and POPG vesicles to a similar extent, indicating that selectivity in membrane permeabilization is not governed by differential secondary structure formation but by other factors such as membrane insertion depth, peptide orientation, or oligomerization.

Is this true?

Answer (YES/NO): NO